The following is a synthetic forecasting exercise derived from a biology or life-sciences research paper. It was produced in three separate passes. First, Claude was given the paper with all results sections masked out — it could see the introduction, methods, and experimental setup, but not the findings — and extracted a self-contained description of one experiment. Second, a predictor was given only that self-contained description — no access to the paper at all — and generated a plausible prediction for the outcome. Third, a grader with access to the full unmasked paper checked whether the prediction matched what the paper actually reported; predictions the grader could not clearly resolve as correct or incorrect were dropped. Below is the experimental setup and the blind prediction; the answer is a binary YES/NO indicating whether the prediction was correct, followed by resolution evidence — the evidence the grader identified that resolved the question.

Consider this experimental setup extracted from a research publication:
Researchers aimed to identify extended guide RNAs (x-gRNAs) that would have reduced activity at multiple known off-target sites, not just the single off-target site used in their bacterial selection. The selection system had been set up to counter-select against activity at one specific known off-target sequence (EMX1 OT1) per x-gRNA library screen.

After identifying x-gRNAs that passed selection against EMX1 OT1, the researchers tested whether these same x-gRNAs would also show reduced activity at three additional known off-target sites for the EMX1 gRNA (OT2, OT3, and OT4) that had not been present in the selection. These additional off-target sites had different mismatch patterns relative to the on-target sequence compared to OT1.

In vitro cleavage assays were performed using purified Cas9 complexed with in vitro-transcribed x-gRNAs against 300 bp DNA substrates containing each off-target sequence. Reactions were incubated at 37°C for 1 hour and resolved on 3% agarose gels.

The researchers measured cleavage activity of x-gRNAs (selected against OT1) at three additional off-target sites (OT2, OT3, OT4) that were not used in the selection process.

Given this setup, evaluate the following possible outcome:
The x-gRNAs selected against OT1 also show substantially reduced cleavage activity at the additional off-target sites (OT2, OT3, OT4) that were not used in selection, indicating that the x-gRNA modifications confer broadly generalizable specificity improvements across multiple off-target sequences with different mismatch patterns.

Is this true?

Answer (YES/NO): YES